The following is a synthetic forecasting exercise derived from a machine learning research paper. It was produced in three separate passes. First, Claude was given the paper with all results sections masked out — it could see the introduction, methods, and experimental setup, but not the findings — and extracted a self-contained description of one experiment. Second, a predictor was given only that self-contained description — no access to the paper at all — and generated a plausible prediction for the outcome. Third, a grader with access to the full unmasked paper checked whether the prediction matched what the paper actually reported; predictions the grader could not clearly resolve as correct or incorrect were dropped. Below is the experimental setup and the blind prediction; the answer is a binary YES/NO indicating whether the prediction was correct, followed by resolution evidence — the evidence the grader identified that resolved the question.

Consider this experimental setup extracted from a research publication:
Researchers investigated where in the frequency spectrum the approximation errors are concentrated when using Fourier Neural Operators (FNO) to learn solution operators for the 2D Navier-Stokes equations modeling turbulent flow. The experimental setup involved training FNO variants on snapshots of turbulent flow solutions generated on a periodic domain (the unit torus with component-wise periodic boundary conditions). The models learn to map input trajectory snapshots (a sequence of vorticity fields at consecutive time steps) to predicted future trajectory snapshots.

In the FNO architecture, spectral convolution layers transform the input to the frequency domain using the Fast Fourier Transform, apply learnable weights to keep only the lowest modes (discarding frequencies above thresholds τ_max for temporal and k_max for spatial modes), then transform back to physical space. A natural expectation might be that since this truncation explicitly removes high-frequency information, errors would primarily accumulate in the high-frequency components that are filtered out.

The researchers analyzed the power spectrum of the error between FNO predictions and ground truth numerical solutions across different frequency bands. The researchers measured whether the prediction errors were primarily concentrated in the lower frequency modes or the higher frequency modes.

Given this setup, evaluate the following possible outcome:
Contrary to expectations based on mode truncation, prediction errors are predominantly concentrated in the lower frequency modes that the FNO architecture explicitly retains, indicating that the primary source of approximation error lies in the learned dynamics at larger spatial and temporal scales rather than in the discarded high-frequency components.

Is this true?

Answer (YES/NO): YES